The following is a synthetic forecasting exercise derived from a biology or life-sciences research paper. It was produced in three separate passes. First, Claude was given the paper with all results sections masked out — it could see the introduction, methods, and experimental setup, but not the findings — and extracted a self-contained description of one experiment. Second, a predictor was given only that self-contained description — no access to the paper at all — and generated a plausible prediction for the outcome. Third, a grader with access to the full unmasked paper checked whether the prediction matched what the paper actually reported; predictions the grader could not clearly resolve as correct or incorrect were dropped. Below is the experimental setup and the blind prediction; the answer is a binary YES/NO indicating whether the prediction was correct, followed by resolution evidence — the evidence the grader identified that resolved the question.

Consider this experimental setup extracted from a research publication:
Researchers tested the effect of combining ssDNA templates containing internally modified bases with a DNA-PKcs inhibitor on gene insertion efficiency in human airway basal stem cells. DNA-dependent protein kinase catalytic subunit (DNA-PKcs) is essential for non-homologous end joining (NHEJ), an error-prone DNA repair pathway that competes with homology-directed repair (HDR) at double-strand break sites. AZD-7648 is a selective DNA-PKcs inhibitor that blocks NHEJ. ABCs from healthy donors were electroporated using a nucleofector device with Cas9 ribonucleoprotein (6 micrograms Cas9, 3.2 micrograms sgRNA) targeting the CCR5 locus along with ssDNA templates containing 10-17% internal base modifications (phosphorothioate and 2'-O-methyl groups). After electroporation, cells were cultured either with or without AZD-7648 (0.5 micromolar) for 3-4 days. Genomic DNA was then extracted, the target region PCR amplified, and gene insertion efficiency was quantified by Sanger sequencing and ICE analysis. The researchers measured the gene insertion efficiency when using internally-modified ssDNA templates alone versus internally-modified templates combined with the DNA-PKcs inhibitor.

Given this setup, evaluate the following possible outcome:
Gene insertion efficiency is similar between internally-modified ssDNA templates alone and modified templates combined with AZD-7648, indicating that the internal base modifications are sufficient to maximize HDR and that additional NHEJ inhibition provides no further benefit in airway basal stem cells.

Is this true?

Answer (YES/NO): NO